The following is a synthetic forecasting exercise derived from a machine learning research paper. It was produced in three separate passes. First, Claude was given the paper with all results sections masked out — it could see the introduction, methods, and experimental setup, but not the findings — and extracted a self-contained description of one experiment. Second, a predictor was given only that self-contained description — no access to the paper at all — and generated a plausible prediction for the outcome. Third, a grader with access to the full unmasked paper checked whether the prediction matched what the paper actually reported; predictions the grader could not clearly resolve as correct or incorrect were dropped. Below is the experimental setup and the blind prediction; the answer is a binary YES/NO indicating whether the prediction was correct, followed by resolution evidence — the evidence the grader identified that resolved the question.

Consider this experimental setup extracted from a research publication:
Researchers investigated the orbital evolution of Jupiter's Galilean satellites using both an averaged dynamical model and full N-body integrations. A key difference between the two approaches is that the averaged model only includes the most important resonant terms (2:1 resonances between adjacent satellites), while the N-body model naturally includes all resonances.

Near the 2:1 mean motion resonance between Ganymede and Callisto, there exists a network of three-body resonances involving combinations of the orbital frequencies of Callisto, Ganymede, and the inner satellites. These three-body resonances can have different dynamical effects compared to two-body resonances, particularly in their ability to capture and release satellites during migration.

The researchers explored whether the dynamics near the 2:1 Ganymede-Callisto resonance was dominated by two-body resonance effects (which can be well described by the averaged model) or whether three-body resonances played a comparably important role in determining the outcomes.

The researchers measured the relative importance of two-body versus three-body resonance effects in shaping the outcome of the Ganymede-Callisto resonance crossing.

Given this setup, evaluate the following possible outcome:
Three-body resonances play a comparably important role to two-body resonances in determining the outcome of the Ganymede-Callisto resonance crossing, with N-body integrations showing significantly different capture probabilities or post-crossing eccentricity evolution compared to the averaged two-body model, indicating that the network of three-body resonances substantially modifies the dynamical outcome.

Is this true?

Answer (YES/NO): YES